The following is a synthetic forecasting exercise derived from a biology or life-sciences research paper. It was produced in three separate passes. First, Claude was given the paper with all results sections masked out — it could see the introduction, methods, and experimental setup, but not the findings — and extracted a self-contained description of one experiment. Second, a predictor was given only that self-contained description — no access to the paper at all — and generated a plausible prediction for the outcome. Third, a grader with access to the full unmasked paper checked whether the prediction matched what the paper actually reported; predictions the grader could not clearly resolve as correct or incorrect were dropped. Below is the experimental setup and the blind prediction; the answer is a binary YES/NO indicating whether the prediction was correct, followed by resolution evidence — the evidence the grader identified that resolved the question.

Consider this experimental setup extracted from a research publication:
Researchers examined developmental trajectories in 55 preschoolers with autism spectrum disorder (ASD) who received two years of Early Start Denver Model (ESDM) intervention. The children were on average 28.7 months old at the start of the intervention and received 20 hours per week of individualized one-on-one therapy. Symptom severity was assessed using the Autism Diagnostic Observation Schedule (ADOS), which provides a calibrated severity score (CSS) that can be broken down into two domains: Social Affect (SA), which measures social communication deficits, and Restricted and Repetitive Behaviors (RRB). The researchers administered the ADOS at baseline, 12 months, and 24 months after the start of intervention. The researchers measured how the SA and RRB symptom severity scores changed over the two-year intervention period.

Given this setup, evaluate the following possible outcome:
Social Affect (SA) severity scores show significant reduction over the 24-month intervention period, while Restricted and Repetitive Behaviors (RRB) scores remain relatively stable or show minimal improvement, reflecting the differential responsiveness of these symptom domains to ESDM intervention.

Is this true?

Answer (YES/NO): NO